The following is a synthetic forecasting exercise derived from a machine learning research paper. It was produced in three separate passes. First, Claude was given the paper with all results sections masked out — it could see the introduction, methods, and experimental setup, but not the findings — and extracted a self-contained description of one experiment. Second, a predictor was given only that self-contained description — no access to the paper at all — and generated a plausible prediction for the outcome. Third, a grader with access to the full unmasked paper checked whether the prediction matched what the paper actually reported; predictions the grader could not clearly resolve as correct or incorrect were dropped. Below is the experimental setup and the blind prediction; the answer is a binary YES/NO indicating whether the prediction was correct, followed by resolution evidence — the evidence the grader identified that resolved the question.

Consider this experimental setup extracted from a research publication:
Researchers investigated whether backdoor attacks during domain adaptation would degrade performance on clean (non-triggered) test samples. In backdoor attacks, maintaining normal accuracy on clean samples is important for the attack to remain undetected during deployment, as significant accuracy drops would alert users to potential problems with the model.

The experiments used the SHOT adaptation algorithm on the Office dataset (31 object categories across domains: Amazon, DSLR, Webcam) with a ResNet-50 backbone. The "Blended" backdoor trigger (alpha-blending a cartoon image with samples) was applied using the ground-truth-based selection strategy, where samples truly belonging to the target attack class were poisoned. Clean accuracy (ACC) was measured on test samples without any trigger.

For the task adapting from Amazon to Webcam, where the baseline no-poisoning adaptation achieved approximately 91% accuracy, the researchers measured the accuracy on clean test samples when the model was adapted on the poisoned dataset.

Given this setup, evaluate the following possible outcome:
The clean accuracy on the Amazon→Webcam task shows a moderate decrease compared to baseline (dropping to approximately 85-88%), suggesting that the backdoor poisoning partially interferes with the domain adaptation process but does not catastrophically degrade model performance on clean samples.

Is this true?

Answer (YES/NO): NO